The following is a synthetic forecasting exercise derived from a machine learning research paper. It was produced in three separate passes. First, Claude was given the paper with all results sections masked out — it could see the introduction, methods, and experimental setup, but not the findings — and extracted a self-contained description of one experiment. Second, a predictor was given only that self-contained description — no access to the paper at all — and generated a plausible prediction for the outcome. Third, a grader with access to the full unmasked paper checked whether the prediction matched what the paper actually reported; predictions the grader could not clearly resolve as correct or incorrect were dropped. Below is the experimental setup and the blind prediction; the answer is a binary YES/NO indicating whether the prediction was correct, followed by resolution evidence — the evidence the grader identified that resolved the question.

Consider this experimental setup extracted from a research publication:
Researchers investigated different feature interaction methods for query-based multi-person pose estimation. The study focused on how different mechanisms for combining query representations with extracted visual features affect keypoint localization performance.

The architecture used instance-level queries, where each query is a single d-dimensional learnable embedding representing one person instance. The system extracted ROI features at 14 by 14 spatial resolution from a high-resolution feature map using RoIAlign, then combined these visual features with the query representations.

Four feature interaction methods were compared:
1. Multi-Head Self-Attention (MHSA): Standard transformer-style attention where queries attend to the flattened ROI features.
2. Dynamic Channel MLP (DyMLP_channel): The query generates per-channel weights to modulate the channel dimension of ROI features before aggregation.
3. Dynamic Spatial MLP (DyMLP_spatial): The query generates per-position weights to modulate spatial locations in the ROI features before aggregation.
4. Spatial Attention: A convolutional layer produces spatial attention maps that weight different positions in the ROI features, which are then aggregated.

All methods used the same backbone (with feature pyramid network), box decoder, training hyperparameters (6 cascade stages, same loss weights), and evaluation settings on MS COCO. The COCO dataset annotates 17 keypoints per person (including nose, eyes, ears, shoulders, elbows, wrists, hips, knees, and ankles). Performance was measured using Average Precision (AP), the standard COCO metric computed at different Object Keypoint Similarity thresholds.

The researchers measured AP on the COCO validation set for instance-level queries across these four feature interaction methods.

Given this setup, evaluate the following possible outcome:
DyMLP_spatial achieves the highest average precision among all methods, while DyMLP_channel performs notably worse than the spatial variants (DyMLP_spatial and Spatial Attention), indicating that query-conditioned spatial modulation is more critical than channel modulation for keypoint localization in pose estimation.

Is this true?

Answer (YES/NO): NO